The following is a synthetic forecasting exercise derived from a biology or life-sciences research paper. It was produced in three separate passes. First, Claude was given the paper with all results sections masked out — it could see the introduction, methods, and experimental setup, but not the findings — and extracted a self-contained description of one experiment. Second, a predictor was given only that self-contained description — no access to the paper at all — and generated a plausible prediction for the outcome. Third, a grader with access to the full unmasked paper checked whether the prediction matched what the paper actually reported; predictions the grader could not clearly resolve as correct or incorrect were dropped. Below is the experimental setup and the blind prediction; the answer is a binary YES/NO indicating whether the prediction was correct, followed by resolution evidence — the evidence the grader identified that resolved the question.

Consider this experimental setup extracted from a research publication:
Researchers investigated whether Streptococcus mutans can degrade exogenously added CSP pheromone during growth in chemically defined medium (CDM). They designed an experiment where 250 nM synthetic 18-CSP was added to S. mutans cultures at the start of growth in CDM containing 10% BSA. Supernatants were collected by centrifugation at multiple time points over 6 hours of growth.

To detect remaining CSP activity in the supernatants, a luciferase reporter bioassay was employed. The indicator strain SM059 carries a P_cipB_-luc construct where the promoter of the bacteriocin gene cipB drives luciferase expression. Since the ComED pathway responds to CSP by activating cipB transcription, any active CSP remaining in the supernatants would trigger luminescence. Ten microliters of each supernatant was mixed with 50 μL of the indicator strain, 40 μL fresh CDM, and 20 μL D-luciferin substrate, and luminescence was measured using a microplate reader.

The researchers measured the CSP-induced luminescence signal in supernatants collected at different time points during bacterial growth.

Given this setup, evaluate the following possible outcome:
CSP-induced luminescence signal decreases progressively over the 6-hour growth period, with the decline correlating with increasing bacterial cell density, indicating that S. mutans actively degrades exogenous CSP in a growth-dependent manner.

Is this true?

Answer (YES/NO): YES